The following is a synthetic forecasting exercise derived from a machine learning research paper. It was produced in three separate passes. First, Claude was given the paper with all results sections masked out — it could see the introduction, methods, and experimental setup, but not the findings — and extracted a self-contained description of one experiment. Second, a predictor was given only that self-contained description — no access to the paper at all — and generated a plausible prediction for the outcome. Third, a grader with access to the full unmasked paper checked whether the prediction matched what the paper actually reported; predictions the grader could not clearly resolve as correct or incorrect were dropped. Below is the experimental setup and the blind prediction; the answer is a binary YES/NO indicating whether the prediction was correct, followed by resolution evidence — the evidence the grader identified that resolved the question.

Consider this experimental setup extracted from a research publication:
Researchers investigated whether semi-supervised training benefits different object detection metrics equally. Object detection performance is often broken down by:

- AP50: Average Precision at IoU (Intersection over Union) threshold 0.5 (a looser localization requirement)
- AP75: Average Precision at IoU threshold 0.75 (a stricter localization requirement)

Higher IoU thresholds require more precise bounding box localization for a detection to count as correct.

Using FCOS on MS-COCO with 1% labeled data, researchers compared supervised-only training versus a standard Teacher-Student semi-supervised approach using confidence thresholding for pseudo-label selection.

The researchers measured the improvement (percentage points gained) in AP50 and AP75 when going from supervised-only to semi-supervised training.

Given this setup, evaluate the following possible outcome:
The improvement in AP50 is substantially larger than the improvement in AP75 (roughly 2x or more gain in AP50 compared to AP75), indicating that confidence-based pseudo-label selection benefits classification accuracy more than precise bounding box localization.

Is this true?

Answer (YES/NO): YES